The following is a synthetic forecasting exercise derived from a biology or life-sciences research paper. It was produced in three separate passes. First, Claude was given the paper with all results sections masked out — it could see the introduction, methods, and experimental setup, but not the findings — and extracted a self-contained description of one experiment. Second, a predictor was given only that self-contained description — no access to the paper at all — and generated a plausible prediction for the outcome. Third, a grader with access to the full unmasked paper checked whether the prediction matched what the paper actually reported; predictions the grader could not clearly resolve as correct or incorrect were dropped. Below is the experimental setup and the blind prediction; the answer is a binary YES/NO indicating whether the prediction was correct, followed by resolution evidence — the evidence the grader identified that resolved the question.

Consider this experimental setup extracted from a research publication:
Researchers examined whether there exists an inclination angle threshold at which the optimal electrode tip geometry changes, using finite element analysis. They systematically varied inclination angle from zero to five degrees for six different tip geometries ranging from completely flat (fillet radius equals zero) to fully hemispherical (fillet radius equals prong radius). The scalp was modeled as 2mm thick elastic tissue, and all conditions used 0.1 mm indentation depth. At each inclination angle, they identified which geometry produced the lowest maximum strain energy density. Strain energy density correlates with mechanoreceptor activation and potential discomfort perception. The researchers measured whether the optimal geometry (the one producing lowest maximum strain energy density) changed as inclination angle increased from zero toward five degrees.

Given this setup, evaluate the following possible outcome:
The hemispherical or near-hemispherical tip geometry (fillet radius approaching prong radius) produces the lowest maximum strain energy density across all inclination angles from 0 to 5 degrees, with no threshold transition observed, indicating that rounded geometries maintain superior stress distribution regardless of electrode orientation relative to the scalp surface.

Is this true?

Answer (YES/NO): NO